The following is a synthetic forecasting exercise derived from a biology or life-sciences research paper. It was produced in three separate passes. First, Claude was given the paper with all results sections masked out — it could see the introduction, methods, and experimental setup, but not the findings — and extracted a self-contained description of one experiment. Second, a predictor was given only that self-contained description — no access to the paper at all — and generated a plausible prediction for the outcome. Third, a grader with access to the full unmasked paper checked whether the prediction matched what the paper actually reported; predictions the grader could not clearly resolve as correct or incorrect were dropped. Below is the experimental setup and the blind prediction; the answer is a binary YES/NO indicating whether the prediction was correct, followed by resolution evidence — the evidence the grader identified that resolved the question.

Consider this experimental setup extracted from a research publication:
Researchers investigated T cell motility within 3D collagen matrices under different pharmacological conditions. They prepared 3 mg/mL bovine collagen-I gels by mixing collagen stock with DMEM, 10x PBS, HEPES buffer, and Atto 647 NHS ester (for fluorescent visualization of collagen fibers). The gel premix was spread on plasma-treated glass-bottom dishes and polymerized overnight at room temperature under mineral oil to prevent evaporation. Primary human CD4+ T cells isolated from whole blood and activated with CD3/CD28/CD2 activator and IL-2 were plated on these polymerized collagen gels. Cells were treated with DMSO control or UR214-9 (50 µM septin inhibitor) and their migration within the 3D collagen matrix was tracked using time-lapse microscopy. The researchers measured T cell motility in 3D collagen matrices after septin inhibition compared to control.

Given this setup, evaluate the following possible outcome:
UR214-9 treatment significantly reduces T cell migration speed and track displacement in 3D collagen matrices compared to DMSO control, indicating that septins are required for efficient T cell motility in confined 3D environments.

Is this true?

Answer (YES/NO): YES